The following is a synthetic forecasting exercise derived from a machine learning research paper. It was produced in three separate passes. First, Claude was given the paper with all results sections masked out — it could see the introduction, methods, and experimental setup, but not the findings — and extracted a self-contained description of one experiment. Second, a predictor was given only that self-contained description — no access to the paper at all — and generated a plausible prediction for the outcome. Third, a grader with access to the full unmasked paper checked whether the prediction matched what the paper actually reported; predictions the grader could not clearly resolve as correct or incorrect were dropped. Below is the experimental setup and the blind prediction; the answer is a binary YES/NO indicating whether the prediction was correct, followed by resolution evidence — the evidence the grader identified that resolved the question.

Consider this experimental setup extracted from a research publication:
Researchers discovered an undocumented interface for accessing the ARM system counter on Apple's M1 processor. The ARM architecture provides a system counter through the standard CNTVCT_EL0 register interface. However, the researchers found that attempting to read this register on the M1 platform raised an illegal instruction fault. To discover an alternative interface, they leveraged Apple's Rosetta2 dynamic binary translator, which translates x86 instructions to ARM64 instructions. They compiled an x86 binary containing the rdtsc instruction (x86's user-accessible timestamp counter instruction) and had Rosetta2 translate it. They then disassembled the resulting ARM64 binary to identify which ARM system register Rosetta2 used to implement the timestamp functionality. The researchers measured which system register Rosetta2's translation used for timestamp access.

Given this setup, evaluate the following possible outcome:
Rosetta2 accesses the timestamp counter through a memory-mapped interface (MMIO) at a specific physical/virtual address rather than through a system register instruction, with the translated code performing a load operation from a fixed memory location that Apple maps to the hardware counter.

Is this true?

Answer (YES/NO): NO